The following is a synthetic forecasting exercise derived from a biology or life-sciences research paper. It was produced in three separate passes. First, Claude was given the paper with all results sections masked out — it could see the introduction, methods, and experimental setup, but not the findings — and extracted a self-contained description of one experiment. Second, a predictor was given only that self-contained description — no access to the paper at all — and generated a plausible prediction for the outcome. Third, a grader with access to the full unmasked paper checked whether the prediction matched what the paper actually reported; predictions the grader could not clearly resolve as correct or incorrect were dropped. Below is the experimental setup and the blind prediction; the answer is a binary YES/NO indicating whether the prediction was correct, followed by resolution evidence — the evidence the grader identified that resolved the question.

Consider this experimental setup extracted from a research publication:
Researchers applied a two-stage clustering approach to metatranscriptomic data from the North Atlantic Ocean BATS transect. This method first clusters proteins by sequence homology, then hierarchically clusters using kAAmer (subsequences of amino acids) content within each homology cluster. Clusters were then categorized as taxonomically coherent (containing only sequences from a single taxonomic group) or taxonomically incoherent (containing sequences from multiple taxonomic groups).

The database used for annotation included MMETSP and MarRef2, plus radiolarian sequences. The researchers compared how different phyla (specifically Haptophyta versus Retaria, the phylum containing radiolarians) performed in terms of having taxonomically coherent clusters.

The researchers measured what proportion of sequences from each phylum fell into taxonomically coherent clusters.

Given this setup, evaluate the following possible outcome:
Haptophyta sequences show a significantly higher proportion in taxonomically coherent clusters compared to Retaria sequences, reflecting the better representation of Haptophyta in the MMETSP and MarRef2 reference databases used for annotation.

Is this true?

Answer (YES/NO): YES